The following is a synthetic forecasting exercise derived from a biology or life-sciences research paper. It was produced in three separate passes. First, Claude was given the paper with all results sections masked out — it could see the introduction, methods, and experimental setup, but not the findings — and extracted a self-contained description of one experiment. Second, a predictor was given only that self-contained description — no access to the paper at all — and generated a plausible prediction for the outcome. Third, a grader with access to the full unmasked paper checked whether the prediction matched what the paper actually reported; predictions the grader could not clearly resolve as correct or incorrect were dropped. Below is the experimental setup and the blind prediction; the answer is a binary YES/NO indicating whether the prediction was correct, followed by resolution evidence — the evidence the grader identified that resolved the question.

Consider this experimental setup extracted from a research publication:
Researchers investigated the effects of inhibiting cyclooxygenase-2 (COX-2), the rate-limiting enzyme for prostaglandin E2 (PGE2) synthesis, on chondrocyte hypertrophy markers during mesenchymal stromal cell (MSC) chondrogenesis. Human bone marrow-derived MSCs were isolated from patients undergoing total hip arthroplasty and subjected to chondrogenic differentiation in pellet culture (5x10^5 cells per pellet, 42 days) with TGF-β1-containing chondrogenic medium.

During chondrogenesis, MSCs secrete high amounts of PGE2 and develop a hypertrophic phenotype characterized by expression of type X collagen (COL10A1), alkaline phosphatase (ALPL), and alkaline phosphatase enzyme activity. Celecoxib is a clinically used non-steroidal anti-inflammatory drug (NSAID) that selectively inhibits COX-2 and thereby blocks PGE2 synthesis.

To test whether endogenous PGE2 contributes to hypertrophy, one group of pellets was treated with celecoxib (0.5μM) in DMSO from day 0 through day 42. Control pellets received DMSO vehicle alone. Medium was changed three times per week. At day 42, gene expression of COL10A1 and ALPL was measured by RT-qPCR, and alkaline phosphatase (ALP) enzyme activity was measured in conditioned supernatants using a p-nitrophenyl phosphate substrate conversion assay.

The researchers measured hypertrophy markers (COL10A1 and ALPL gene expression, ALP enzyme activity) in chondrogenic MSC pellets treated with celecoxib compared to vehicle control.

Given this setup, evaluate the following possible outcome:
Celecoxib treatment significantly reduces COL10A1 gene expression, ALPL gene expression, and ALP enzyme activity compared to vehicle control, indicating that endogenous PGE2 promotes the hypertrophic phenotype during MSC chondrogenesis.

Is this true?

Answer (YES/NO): NO